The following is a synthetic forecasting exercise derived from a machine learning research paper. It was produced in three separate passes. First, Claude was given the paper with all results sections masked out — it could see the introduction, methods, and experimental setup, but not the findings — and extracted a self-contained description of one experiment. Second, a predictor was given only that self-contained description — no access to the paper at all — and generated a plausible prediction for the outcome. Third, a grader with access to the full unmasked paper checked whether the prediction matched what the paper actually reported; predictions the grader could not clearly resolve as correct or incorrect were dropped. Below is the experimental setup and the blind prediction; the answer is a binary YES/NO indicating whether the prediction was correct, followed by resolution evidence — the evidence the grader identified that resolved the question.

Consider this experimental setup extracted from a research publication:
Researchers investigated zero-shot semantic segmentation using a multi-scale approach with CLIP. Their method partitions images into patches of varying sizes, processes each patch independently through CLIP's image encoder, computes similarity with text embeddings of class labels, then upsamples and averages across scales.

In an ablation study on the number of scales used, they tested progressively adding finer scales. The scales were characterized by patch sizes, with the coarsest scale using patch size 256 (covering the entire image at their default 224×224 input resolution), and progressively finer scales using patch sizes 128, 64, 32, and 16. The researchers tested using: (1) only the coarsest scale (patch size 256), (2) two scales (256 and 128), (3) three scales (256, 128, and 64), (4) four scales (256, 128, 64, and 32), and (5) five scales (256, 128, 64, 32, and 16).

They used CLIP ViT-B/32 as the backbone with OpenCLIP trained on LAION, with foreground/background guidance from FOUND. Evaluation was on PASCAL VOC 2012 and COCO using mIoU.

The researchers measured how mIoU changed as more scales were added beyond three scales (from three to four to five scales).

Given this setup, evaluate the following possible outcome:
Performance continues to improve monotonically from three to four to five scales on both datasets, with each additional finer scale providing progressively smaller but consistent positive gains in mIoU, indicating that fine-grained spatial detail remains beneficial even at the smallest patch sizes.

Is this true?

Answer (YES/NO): NO